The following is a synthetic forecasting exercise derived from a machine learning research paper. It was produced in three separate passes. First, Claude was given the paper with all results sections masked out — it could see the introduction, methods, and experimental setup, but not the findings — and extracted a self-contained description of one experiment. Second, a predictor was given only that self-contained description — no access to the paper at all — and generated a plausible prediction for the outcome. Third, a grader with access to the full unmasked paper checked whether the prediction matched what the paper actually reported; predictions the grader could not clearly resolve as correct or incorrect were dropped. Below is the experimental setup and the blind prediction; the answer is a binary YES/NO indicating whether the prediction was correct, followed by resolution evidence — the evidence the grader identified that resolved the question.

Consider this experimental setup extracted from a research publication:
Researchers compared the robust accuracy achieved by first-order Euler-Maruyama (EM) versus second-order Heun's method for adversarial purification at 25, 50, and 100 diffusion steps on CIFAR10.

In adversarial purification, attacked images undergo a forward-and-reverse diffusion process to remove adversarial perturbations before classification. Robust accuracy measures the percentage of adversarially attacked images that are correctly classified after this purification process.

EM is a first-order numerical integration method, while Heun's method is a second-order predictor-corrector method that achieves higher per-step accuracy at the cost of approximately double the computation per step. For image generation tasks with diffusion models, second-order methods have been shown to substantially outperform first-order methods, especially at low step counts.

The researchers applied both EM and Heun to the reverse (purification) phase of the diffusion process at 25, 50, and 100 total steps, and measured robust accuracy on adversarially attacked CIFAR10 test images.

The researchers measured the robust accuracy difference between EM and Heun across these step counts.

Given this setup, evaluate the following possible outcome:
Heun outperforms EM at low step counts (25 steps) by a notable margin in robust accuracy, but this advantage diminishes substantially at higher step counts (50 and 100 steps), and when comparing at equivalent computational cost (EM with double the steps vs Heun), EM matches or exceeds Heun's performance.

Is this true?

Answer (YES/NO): NO